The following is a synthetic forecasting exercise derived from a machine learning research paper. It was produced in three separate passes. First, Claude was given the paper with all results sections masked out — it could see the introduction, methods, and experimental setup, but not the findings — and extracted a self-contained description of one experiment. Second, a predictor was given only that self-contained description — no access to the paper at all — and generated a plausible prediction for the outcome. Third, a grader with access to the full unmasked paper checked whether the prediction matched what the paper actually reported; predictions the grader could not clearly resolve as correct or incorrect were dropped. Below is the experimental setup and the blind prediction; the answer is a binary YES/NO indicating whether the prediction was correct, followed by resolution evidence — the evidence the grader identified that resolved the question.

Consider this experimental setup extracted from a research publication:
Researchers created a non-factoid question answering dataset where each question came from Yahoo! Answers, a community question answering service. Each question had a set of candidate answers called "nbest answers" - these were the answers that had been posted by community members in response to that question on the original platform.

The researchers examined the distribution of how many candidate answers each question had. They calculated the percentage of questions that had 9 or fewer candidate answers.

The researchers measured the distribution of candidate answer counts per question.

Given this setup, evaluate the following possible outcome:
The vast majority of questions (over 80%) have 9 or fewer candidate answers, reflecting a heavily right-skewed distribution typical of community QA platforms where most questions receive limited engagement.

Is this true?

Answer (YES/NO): NO